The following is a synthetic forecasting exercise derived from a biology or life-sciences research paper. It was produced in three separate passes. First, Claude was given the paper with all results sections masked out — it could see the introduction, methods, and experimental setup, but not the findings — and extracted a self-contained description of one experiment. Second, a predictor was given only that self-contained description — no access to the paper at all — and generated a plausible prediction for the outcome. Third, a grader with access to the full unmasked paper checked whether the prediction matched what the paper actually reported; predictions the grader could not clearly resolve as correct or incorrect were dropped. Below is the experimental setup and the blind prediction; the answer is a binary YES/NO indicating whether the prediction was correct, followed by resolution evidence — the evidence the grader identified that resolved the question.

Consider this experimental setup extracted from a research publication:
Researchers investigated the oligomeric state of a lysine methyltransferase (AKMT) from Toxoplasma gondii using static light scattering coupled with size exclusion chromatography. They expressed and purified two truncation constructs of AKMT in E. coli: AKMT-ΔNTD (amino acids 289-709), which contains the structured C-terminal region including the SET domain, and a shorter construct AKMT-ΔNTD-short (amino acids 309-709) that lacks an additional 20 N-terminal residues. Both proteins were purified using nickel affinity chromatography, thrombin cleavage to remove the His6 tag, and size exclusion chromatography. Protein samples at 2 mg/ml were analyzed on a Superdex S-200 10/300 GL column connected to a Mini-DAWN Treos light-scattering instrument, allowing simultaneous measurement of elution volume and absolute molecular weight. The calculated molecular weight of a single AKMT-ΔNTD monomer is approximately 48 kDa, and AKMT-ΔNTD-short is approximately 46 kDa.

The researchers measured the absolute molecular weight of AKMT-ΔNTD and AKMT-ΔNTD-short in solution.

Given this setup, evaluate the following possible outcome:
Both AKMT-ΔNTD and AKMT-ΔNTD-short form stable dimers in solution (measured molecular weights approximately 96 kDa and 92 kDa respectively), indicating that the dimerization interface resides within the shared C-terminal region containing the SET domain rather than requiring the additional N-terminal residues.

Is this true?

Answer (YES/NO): YES